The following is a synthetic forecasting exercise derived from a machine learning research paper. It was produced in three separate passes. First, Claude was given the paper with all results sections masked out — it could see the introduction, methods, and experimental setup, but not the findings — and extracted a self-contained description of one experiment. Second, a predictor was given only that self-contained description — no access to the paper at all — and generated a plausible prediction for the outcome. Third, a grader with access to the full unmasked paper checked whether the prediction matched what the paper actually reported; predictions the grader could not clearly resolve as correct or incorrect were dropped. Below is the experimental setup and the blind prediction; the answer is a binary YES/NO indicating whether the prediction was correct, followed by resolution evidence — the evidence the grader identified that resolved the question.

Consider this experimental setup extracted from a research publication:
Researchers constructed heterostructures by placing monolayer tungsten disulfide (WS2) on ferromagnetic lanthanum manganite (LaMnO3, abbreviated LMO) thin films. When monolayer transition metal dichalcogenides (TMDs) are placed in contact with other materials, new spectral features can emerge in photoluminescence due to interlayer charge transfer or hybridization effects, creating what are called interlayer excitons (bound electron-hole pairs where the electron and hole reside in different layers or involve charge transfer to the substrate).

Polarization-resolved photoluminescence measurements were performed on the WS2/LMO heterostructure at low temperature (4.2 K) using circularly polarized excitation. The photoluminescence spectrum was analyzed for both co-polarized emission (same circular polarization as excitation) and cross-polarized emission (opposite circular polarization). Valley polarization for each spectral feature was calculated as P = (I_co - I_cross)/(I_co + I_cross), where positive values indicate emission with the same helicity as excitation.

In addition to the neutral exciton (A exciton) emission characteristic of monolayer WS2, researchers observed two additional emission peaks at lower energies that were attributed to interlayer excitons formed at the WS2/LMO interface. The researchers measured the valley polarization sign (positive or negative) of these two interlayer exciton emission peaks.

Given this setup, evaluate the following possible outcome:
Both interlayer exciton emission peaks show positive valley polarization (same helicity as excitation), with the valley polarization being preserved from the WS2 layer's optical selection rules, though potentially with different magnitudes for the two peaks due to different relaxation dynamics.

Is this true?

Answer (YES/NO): NO